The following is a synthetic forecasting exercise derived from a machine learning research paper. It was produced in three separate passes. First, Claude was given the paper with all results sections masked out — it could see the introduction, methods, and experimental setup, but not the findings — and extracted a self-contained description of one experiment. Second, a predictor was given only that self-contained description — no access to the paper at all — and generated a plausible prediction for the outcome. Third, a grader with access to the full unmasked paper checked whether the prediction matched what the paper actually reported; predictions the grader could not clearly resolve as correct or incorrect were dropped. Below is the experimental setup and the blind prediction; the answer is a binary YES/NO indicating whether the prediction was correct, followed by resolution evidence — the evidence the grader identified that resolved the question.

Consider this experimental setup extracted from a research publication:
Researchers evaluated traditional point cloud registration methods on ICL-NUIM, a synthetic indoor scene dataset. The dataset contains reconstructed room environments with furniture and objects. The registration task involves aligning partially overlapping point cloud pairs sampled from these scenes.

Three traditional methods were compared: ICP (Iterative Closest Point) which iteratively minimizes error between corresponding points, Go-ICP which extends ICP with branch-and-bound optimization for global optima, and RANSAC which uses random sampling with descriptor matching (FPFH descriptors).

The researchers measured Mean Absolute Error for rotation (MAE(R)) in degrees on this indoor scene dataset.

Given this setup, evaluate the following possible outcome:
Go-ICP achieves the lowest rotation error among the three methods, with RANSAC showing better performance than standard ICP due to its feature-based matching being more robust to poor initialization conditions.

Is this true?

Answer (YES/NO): YES